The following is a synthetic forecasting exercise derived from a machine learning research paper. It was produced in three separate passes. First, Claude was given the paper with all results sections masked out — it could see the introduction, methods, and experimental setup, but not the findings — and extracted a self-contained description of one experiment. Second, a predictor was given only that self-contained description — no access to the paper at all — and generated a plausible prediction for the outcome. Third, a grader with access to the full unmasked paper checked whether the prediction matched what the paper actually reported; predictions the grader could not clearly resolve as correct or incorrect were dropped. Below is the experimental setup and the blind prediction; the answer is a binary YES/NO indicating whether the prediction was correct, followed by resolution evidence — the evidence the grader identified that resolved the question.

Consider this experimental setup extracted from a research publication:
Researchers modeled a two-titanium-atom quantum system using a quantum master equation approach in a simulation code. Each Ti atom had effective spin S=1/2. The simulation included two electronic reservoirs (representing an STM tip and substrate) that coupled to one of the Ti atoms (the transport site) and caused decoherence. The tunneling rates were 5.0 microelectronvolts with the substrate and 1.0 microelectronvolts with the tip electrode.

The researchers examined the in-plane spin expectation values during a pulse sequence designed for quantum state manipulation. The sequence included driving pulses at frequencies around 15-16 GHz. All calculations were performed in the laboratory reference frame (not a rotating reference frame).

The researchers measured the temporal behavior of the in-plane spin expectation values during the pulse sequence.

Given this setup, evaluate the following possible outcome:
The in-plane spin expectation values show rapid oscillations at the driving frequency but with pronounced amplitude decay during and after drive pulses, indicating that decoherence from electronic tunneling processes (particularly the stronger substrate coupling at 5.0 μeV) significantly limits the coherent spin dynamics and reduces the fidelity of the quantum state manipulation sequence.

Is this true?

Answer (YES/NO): NO